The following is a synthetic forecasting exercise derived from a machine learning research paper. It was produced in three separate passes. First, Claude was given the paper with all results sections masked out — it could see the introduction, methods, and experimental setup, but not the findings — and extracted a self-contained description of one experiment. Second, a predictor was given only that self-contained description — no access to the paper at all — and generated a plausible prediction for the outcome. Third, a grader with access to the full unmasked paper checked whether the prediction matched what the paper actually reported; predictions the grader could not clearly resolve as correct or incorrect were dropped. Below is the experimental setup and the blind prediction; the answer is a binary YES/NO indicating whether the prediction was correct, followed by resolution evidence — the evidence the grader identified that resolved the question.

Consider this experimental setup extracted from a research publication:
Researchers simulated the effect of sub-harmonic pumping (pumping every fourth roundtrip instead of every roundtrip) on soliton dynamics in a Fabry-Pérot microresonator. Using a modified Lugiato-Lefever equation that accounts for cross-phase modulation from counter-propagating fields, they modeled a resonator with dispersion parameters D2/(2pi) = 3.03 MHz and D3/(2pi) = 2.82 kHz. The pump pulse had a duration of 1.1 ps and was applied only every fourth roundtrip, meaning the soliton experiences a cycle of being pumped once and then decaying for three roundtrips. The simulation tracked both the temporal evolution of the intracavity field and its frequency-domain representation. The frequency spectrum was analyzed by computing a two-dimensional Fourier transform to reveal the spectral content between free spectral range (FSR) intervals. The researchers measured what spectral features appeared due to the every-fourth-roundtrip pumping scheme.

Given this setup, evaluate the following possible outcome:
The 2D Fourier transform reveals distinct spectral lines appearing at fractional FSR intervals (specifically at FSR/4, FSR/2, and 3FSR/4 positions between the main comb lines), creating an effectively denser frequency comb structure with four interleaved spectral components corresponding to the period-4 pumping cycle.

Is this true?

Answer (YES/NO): YES